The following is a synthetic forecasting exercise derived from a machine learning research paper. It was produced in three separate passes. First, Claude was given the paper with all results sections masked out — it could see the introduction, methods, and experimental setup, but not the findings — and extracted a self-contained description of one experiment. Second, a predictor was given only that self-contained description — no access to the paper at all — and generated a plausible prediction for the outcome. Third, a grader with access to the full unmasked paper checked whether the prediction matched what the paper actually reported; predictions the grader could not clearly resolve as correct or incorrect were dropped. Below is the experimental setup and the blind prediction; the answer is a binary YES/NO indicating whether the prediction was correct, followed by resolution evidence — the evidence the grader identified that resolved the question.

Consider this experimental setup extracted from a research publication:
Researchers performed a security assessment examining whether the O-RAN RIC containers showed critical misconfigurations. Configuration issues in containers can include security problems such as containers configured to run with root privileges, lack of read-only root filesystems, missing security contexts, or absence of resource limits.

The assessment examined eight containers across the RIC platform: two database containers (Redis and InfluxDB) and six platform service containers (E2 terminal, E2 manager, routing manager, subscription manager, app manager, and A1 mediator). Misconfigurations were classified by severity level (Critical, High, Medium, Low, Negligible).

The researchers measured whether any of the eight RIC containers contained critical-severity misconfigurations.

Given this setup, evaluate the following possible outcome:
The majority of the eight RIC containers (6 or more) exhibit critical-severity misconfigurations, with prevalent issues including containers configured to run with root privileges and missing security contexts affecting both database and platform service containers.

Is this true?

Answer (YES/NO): NO